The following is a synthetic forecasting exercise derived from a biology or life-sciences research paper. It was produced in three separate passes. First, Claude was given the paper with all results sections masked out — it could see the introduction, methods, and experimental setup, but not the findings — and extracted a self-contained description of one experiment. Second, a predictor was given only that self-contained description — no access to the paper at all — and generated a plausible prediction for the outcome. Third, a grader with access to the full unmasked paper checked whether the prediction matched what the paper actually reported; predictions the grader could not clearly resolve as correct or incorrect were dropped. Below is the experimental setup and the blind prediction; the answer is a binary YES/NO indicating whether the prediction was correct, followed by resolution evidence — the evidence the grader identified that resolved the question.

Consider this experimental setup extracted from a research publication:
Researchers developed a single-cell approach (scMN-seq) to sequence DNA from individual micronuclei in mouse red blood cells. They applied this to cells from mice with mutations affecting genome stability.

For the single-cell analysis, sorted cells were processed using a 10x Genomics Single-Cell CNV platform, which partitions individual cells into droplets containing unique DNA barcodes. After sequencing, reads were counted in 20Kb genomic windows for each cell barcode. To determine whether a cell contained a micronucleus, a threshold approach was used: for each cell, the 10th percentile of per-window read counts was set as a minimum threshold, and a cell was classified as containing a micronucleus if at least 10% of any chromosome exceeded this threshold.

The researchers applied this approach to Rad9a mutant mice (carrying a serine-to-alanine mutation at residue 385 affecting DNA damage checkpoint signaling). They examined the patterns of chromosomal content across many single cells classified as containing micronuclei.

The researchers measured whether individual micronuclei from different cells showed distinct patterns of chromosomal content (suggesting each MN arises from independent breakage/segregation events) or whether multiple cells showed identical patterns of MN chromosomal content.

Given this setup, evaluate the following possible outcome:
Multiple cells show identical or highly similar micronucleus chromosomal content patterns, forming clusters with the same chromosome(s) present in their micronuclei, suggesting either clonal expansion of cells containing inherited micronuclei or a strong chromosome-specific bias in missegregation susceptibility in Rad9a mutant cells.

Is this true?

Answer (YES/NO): NO